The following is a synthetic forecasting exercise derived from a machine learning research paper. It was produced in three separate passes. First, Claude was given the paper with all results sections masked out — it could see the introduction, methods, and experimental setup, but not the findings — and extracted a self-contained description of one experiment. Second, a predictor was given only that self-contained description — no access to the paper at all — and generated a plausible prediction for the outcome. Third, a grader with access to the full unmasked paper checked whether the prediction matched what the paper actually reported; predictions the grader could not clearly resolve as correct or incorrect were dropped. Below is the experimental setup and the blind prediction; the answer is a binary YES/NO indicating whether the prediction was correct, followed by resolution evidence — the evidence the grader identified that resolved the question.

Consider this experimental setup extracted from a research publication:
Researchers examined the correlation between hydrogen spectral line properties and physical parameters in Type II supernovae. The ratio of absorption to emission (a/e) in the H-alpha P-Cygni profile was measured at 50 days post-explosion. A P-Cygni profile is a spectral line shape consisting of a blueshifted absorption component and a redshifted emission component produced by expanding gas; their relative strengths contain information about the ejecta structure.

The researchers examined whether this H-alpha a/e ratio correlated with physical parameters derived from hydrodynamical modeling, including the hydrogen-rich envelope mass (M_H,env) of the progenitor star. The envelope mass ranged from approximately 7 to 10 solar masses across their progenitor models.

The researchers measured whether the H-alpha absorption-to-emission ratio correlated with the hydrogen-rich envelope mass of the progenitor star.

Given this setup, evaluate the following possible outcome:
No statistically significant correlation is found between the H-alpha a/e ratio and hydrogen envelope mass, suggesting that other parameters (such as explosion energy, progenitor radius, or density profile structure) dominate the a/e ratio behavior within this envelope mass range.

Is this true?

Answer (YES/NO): YES